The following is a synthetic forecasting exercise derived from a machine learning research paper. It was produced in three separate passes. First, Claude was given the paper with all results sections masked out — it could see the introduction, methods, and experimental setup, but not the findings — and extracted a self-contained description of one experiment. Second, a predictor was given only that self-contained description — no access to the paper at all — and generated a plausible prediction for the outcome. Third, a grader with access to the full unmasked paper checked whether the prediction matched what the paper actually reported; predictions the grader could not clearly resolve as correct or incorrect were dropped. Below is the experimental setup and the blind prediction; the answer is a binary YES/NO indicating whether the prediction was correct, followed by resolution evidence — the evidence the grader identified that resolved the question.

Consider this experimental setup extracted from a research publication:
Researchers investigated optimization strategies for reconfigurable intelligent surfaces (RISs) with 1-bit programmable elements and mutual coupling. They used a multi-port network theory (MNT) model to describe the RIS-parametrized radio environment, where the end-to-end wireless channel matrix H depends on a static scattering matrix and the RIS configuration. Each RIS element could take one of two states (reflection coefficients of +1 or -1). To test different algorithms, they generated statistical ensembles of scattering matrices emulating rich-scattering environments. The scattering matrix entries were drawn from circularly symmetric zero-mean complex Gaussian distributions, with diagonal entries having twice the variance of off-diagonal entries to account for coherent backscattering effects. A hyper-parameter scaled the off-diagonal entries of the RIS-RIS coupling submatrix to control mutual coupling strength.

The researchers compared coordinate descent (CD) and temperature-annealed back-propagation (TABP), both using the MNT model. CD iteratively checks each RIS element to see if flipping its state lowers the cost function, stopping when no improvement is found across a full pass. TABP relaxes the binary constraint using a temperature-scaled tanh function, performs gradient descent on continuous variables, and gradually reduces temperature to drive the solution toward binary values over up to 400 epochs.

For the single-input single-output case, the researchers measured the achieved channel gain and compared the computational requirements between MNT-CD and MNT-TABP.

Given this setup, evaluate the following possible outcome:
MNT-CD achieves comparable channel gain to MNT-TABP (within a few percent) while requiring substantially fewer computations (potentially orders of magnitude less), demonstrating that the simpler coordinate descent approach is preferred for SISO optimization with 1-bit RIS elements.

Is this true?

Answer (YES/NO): NO